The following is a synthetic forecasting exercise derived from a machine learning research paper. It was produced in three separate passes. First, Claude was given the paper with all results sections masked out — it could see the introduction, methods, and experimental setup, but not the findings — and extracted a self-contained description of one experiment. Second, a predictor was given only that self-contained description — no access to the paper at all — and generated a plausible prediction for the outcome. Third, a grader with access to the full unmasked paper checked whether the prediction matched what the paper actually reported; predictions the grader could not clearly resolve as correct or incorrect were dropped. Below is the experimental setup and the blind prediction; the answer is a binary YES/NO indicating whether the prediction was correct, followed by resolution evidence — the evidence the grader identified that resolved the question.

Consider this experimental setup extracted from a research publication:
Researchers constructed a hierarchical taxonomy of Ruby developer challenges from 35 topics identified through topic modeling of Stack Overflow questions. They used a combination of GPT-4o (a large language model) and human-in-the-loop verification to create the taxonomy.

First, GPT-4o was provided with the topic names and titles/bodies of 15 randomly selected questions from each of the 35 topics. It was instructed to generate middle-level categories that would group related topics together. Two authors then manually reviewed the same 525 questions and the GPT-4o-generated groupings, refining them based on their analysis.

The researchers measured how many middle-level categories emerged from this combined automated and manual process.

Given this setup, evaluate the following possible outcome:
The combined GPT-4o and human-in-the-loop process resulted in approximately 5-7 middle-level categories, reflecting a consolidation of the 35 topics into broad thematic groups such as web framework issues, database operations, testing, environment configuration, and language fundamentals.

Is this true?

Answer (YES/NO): NO